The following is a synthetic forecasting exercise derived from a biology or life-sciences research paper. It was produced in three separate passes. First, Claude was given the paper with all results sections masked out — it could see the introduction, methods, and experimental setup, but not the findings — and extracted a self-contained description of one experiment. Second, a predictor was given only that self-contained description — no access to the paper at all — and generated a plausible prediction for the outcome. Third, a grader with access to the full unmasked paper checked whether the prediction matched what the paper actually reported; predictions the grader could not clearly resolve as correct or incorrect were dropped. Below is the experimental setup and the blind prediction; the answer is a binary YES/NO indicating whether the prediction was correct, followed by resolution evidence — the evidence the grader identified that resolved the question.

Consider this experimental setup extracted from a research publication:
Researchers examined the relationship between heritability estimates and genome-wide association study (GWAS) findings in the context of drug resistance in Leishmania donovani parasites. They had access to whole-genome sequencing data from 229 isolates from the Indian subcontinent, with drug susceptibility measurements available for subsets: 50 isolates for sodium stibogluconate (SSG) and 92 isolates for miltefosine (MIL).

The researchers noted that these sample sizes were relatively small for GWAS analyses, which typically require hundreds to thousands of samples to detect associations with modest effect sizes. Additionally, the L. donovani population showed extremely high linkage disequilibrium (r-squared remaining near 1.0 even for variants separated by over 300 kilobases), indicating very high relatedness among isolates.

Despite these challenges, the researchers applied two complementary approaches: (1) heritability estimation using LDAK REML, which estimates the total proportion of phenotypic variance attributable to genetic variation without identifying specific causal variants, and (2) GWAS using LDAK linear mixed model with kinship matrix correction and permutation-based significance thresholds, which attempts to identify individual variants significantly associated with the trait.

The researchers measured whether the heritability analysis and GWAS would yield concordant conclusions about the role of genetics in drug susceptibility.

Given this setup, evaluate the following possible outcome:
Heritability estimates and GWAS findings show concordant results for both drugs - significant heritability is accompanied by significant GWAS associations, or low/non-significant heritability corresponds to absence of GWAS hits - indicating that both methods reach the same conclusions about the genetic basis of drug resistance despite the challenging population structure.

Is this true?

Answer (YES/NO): NO